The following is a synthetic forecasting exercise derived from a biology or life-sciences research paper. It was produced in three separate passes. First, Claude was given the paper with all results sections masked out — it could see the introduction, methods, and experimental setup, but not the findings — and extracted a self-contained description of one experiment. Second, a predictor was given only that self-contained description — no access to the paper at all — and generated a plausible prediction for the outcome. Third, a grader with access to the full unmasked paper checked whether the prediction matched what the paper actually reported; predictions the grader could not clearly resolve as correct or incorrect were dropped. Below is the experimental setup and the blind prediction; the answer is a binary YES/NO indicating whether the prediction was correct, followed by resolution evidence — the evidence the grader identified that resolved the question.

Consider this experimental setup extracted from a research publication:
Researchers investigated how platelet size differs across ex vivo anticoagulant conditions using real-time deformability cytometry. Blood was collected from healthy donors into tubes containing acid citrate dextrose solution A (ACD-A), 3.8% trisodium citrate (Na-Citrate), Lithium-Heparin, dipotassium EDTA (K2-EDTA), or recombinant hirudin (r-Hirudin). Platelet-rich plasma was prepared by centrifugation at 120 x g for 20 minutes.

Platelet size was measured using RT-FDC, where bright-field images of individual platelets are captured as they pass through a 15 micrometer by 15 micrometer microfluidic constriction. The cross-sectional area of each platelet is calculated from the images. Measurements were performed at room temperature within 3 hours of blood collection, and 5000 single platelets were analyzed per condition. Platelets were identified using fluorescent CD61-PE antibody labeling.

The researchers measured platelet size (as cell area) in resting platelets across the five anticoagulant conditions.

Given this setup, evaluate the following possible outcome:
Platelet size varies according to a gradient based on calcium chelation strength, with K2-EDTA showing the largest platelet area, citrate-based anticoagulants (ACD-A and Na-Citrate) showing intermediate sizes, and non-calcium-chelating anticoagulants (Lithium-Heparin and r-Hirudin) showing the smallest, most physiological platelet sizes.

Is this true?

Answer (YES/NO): NO